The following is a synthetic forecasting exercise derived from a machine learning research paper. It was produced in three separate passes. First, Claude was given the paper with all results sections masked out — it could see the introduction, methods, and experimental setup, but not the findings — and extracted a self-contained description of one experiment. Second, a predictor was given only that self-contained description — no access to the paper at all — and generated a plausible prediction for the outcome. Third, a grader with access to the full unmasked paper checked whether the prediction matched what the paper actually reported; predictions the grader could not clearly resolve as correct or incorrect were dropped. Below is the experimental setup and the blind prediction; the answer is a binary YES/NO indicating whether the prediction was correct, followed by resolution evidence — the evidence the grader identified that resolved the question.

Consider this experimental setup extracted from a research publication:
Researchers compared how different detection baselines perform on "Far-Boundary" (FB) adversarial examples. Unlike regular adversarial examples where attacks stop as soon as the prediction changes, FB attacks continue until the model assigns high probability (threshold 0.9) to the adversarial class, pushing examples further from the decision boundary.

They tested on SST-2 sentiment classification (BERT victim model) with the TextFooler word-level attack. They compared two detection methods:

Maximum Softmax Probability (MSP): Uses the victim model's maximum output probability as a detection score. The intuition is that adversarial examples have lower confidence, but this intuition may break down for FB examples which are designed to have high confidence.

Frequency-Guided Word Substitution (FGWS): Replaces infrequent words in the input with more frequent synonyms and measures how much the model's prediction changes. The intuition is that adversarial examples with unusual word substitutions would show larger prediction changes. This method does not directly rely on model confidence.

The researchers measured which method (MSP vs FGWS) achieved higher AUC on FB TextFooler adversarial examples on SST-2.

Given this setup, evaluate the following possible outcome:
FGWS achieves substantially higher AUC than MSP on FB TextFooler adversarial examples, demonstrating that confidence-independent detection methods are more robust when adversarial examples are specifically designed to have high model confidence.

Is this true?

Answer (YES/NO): NO